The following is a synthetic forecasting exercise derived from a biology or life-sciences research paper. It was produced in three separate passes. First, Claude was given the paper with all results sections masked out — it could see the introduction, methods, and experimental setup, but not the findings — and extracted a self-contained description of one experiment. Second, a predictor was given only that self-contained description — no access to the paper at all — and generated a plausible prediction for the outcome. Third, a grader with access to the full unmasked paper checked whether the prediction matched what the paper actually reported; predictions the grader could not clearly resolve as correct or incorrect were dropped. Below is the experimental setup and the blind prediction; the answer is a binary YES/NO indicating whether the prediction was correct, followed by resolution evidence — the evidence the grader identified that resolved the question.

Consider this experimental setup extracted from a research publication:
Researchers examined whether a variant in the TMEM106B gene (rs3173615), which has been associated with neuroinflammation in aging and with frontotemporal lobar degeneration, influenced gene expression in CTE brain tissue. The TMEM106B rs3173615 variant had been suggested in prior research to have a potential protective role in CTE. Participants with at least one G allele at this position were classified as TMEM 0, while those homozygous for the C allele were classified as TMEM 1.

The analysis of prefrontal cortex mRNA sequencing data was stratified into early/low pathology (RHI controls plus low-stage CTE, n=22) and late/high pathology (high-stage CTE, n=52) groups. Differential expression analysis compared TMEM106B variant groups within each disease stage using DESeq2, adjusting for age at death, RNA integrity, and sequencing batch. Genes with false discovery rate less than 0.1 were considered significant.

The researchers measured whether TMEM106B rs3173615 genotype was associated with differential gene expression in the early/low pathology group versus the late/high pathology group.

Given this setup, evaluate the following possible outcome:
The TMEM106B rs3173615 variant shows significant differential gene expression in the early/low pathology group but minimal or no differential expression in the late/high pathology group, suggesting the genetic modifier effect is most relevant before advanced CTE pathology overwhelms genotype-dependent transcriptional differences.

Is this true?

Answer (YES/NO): NO